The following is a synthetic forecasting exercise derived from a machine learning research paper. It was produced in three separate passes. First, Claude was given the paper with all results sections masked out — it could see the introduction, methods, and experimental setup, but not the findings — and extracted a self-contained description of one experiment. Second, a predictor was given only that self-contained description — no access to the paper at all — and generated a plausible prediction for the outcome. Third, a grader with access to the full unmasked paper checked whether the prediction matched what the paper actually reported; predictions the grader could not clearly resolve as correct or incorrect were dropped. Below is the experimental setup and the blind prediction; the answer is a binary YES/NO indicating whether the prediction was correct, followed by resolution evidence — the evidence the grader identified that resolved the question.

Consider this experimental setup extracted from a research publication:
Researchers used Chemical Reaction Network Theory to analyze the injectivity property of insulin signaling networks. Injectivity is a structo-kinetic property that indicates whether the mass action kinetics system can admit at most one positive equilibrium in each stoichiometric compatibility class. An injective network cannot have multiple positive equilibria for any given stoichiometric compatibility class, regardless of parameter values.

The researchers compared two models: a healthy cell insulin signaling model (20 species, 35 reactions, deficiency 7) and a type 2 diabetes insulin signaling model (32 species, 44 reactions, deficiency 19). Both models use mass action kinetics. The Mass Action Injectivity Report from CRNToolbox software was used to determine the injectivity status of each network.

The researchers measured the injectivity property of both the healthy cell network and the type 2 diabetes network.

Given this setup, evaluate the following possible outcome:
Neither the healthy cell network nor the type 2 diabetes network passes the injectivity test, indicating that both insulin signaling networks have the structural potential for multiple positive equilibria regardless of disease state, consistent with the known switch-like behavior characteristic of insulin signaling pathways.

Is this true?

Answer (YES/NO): NO